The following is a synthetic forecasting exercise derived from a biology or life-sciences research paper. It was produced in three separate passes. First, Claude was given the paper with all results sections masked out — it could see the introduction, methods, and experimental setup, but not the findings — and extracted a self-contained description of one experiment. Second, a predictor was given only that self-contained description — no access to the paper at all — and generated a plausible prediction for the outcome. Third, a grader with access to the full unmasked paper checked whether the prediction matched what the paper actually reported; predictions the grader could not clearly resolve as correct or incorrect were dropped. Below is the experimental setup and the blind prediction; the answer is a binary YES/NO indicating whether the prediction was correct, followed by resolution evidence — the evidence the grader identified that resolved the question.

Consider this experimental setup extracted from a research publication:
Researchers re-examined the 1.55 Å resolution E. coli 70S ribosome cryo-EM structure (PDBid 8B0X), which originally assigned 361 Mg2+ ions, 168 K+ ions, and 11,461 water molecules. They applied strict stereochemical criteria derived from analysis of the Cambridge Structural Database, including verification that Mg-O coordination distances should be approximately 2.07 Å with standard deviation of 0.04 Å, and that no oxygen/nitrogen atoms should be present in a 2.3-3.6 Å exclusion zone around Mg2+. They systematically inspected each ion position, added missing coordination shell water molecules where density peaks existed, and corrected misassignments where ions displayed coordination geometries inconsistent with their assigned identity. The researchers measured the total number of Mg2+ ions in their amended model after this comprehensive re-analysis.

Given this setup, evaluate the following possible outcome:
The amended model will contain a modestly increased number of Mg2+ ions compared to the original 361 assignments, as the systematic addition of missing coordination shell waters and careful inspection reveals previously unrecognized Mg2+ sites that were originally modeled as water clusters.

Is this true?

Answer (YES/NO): YES